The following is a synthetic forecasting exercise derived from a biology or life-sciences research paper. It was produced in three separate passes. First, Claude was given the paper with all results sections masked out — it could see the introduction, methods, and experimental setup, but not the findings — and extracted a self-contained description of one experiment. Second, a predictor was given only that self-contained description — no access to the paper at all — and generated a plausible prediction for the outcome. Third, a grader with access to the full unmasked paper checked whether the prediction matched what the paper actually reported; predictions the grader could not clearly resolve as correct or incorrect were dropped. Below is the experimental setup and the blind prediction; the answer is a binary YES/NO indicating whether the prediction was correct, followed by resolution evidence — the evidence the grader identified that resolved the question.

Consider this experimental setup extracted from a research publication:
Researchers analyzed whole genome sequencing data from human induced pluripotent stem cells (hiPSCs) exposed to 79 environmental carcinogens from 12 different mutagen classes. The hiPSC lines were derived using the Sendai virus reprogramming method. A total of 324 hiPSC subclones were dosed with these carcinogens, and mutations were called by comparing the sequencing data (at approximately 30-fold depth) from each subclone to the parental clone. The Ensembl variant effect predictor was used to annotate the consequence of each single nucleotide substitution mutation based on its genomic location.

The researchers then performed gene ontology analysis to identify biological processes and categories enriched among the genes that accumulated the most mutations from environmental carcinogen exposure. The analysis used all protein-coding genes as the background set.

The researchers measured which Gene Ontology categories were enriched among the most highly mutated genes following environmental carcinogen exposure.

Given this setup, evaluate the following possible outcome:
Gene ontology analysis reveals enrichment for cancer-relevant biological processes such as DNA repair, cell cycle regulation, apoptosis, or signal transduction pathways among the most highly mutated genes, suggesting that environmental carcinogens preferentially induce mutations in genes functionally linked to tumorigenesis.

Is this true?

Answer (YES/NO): NO